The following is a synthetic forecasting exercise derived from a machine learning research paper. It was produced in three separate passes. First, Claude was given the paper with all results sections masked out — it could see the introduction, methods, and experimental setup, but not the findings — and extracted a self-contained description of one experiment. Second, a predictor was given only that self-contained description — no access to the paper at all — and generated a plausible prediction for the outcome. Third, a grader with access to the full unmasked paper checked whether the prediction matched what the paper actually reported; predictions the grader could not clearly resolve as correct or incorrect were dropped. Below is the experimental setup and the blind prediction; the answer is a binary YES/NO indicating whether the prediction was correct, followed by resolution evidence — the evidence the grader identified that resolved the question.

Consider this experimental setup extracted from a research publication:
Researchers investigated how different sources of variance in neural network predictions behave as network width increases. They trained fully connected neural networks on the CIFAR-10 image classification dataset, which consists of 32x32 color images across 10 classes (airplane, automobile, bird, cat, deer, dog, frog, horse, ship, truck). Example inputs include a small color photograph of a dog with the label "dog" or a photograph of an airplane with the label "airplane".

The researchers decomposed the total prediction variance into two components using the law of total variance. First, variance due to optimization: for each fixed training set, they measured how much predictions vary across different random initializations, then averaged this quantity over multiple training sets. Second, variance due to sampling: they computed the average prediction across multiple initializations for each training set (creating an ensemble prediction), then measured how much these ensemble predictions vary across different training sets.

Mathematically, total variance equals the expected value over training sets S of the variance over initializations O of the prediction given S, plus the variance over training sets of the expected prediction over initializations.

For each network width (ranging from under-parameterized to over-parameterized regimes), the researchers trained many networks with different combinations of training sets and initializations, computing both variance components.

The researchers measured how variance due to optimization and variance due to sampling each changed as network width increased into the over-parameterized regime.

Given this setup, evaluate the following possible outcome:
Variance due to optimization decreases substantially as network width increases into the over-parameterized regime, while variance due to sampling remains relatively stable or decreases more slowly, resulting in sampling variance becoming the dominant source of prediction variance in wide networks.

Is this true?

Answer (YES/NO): YES